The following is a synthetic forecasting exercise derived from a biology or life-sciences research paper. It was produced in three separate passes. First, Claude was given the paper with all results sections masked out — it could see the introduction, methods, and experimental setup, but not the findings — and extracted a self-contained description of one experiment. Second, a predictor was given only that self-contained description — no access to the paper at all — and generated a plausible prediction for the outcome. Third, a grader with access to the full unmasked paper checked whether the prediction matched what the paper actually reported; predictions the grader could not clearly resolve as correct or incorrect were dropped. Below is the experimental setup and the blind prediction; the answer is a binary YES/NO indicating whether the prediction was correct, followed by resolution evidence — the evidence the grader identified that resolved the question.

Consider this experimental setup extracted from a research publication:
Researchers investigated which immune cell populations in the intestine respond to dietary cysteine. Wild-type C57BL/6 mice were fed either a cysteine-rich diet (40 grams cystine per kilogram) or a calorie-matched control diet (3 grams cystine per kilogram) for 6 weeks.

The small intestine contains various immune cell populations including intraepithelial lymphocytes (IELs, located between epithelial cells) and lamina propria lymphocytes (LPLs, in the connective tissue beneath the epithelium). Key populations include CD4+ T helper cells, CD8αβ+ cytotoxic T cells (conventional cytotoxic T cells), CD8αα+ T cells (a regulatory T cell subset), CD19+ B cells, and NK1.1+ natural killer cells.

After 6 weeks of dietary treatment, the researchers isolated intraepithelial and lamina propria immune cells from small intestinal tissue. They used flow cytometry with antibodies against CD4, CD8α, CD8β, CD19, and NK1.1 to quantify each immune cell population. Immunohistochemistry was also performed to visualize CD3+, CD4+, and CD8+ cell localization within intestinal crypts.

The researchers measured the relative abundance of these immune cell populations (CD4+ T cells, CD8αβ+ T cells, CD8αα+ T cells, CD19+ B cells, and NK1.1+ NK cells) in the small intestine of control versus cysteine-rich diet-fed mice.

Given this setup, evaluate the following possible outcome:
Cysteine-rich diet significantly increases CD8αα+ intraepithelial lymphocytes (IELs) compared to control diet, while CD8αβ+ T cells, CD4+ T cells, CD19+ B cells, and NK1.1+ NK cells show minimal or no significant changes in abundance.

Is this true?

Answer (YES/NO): NO